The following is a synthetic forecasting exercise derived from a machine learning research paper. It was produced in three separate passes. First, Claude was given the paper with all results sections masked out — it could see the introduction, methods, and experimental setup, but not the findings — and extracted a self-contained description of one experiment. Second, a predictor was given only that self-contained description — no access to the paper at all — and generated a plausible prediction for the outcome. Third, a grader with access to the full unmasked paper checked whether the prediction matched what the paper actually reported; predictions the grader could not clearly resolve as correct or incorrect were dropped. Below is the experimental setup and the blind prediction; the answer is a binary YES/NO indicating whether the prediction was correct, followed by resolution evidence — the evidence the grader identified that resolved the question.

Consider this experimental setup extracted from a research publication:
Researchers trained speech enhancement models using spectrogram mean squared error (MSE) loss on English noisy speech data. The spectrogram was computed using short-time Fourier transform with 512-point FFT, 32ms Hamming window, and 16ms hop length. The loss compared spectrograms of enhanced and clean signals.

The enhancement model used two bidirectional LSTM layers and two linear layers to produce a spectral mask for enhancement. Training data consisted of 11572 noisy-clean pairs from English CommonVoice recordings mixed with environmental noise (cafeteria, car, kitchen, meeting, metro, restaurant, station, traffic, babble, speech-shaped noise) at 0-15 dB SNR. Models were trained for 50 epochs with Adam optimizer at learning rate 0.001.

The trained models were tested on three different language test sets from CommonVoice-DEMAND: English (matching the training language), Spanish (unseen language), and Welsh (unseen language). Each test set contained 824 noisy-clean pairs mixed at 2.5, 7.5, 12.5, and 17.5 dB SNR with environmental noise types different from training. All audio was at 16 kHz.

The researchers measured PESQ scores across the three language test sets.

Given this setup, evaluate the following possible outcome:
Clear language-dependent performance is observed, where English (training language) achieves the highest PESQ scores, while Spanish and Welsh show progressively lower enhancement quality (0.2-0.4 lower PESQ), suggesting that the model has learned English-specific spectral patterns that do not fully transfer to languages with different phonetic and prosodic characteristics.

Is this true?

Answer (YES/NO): NO